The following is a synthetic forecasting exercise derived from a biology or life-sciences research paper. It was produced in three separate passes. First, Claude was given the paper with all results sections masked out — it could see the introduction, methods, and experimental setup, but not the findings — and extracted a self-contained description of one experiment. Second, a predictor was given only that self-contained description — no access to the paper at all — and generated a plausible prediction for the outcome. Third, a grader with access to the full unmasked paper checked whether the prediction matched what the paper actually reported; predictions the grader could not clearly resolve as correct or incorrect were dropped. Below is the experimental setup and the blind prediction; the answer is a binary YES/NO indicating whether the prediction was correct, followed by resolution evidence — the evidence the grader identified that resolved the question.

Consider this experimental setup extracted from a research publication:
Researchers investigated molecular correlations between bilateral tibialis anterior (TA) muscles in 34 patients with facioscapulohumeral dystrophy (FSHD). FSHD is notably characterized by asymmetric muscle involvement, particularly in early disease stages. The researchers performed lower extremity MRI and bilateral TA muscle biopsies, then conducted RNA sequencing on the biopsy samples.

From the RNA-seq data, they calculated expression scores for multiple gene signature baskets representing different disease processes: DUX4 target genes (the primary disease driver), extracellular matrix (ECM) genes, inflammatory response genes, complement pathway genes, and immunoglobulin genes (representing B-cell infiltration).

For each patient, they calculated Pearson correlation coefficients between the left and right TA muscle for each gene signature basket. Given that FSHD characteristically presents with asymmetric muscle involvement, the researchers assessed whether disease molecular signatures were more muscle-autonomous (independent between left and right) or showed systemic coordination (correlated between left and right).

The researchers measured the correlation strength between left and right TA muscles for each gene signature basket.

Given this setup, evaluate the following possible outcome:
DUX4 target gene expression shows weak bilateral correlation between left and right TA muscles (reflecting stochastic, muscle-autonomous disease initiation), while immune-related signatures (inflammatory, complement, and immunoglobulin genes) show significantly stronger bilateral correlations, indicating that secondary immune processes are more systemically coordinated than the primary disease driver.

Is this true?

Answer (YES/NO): NO